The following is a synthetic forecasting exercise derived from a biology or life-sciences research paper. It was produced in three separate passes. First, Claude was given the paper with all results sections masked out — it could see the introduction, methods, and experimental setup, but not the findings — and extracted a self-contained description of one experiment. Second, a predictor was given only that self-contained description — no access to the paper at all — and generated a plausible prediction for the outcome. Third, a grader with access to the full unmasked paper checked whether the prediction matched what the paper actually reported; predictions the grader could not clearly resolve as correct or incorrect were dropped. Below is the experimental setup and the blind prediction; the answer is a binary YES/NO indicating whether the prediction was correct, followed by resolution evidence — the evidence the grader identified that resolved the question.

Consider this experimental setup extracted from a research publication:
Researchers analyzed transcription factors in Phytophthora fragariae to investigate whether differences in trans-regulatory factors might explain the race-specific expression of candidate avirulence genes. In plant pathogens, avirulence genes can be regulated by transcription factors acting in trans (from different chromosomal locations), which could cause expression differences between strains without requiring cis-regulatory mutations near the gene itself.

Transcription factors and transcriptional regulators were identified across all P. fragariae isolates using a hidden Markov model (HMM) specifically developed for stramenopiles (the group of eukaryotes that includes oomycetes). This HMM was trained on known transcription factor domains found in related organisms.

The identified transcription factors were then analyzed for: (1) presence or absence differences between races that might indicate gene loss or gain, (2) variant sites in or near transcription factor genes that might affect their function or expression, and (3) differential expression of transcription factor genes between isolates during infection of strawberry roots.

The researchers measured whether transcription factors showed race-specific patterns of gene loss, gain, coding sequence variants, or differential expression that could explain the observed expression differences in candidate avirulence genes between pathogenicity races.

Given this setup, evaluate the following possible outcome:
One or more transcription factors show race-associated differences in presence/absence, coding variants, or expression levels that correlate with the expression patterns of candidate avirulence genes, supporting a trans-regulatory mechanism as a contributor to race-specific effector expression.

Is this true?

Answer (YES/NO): NO